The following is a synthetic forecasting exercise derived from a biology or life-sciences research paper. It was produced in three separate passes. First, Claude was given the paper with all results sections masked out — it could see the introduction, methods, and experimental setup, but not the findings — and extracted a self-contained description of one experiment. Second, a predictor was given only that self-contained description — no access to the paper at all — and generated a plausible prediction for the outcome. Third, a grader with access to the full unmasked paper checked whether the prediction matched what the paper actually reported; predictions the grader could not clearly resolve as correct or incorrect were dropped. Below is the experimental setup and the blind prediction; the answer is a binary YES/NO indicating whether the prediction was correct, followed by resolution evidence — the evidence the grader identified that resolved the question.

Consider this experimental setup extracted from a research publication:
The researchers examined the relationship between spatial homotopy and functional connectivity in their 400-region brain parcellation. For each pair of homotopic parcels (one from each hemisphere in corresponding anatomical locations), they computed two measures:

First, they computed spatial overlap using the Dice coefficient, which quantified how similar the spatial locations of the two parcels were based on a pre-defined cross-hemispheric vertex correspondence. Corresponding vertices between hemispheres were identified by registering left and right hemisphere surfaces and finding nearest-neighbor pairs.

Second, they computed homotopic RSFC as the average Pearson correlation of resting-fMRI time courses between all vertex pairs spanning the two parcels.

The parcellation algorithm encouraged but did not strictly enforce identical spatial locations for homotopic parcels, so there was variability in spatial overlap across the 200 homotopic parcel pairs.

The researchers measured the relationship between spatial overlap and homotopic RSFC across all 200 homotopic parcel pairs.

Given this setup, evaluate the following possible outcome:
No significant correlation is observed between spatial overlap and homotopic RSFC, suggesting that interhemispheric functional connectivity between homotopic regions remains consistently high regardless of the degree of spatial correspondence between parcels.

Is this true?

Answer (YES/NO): NO